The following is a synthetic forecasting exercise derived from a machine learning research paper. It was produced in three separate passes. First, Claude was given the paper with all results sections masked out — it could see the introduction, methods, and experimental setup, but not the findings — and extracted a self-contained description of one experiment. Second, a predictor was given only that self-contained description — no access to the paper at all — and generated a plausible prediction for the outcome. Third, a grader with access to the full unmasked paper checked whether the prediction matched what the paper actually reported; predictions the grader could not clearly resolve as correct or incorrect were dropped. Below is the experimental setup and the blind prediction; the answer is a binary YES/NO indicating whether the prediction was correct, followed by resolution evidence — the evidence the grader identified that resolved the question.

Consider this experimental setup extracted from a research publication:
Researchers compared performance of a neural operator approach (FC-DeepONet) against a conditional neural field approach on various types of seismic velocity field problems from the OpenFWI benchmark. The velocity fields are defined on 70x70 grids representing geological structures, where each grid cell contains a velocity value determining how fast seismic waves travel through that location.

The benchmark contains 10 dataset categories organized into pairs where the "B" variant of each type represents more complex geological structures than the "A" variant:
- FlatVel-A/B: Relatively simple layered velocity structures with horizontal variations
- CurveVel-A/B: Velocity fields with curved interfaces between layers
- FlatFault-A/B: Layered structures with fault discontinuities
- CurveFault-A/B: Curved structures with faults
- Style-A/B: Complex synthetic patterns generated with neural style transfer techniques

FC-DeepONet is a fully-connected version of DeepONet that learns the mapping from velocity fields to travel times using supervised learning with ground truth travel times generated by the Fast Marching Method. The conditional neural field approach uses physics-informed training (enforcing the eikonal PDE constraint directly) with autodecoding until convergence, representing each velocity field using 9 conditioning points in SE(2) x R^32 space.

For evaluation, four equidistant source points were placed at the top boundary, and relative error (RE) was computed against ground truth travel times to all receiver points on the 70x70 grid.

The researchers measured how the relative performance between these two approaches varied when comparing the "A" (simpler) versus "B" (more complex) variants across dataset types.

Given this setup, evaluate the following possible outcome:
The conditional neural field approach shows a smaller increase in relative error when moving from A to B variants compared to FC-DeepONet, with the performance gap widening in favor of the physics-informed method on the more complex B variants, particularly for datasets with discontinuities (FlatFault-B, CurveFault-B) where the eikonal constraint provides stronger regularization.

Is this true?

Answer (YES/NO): NO